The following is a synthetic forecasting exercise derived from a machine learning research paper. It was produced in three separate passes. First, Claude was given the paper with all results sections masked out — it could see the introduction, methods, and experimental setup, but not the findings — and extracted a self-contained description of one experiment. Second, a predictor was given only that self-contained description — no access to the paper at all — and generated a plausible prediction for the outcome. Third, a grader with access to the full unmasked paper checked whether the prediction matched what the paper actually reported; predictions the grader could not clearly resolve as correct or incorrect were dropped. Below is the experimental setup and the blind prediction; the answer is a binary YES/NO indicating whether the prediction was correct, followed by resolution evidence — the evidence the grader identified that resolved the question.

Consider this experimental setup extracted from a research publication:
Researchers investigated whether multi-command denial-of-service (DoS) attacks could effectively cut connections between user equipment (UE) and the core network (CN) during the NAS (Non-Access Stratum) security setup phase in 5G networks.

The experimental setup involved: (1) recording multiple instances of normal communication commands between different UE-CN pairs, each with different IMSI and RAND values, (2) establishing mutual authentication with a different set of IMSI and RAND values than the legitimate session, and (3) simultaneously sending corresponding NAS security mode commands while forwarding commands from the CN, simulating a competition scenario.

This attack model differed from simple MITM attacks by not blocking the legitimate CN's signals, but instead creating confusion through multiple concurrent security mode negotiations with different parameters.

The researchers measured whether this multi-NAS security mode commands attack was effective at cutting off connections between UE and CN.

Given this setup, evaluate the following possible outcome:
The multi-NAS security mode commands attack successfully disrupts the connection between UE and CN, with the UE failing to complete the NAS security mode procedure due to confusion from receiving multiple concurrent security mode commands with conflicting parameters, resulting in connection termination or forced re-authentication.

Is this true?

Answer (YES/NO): YES